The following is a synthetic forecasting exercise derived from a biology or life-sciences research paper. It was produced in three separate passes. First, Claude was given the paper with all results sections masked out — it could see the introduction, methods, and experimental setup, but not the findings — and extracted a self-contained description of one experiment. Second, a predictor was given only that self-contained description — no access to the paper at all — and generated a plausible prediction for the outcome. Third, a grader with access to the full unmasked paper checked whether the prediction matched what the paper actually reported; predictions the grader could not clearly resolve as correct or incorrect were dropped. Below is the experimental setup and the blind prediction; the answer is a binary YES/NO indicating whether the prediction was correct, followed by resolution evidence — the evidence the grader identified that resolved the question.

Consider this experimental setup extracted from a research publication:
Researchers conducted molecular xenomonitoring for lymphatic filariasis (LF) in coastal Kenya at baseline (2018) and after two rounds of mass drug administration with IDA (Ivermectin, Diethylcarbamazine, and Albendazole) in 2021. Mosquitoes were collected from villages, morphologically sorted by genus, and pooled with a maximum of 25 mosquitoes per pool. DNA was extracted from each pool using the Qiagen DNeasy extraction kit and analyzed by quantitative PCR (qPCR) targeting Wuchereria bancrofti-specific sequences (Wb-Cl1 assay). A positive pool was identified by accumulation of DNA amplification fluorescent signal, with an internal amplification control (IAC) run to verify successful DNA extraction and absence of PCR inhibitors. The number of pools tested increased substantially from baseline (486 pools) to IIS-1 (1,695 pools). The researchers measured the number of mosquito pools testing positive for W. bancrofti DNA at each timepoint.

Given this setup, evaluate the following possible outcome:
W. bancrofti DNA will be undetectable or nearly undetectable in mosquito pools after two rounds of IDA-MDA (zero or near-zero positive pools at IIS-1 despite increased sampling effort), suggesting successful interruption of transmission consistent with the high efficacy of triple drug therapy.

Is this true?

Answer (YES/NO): NO